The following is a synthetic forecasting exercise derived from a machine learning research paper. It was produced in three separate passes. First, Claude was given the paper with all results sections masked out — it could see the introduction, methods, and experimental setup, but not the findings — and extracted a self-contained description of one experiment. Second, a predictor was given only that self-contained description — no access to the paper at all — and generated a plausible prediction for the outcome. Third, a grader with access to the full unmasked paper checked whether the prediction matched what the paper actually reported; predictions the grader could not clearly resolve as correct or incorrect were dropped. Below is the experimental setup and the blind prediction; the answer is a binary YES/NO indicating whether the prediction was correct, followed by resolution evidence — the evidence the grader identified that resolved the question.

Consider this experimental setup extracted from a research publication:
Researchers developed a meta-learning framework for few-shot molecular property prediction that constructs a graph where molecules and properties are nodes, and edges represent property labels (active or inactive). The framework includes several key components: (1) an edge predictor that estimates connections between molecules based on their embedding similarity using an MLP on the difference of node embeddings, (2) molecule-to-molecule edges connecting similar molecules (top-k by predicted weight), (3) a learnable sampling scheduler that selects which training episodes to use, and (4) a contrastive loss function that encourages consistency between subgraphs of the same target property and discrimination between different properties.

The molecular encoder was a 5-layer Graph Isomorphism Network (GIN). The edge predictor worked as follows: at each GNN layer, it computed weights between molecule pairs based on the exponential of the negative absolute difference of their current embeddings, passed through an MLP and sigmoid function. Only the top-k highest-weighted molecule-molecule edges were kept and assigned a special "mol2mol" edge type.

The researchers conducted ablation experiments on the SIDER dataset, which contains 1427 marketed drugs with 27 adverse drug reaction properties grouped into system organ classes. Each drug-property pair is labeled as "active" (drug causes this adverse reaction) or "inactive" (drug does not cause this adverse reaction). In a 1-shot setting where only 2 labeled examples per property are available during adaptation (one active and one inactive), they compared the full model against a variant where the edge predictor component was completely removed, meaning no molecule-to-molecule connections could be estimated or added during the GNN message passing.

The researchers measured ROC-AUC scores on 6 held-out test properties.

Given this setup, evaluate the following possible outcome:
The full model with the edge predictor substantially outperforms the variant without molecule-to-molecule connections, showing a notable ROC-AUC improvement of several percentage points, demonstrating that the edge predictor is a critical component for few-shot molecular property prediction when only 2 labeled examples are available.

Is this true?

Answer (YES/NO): NO